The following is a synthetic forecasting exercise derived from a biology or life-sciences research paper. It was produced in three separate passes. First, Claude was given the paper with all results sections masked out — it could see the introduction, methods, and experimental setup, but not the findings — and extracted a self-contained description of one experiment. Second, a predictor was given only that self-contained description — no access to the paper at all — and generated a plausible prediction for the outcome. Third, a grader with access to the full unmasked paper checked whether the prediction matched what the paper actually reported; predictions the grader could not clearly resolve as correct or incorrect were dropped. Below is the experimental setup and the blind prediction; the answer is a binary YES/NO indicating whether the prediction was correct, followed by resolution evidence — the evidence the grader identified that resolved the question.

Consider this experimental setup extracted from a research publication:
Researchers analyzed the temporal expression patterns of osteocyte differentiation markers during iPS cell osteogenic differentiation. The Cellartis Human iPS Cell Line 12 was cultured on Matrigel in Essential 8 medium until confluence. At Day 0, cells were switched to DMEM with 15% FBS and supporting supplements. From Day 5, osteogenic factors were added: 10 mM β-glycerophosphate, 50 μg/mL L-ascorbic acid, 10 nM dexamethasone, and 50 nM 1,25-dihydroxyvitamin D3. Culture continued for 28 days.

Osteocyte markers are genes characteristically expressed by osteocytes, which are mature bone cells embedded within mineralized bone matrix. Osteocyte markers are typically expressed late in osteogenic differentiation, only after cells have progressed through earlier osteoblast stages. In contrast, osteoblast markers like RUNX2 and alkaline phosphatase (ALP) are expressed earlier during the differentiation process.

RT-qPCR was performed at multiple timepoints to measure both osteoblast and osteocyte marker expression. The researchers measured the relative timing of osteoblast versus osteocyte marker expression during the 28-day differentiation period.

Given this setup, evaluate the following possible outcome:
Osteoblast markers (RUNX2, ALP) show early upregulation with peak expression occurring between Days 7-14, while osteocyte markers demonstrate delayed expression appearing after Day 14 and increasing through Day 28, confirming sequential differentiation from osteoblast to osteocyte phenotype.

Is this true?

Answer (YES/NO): NO